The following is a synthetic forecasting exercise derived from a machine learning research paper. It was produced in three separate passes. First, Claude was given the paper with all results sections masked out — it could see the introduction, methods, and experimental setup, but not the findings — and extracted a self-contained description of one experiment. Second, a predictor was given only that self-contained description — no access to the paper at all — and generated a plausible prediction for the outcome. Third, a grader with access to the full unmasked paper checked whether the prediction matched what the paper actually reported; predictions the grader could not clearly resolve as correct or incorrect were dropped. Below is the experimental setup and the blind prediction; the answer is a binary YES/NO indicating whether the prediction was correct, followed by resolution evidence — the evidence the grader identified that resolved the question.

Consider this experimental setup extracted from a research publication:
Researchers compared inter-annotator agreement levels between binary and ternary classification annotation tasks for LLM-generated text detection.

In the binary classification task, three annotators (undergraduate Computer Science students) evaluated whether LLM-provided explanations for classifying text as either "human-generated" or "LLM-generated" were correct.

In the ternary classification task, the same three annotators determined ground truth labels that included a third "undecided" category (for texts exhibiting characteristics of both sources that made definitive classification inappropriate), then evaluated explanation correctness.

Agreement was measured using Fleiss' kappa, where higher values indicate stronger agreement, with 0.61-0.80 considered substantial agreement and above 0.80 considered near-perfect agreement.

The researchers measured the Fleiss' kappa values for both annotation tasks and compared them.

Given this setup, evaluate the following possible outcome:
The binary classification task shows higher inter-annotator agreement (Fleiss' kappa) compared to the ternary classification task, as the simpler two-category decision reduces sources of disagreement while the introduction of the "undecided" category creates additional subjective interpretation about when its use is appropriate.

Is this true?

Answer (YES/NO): YES